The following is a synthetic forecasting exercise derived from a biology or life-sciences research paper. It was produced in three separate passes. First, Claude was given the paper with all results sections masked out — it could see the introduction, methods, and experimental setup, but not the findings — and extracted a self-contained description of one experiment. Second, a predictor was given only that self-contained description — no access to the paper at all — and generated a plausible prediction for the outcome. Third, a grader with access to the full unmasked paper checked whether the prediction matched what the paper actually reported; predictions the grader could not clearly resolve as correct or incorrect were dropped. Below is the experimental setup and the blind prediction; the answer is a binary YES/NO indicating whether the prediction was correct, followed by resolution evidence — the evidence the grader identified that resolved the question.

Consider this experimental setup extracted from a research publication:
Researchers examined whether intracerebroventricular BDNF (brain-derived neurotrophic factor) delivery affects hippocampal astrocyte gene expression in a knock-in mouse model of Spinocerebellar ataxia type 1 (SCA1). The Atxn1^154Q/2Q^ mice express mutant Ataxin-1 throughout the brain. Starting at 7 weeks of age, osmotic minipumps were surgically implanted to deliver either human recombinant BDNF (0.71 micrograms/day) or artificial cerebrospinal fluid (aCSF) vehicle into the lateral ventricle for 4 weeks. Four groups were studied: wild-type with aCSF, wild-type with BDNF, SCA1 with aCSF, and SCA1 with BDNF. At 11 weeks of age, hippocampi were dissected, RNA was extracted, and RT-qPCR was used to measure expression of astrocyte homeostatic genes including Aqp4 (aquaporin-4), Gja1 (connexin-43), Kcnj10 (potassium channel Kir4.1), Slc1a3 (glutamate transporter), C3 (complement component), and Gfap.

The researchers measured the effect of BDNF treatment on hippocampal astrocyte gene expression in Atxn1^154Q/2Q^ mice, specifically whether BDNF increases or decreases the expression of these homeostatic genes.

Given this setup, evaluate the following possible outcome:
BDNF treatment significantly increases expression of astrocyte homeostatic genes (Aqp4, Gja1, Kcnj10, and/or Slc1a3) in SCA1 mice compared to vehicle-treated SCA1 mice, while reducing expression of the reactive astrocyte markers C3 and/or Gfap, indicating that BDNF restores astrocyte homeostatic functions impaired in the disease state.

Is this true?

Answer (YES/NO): NO